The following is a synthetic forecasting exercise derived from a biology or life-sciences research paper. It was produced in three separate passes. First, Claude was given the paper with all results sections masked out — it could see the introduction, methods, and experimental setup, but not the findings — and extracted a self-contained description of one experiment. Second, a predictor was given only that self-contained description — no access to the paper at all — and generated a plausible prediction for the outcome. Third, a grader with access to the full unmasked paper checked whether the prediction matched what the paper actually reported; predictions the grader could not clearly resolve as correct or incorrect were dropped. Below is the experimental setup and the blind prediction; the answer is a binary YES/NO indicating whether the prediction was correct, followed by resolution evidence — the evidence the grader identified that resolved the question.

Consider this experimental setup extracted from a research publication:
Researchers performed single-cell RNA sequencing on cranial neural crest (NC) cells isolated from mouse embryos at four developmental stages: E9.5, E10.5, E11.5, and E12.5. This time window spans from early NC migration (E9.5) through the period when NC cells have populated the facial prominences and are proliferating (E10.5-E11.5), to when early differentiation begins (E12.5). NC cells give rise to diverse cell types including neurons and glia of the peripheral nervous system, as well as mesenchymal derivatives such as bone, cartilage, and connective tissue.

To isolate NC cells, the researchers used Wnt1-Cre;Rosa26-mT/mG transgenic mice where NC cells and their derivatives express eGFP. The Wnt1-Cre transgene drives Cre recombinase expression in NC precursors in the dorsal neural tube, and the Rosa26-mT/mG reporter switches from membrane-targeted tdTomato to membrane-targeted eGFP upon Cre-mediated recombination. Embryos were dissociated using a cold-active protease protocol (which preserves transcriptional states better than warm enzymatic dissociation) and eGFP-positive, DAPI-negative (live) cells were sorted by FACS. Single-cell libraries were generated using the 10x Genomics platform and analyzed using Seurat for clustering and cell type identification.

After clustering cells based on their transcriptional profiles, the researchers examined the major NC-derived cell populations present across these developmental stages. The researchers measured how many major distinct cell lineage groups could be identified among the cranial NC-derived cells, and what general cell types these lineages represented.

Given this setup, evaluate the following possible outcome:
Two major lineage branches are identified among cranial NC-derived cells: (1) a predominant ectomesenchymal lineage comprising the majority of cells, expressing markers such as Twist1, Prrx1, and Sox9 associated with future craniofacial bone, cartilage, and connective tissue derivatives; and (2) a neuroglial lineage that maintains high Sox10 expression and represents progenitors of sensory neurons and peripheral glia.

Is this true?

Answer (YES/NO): NO